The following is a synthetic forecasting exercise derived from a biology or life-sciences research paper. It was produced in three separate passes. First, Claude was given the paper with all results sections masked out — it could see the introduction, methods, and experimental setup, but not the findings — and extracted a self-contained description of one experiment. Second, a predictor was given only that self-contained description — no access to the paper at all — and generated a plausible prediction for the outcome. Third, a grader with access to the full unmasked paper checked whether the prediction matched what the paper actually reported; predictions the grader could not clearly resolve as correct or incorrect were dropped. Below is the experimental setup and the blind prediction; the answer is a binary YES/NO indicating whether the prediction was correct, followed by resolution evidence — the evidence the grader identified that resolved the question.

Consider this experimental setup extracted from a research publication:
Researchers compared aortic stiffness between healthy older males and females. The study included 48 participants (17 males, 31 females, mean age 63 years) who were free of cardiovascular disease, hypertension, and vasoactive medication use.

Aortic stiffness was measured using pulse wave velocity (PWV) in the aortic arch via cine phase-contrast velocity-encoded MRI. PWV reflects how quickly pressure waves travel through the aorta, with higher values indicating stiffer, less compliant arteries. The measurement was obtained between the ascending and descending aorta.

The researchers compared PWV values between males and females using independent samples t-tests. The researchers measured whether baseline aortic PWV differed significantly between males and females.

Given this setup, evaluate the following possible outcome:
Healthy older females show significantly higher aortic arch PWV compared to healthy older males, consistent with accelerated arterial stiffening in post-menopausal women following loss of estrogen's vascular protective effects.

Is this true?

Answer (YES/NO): NO